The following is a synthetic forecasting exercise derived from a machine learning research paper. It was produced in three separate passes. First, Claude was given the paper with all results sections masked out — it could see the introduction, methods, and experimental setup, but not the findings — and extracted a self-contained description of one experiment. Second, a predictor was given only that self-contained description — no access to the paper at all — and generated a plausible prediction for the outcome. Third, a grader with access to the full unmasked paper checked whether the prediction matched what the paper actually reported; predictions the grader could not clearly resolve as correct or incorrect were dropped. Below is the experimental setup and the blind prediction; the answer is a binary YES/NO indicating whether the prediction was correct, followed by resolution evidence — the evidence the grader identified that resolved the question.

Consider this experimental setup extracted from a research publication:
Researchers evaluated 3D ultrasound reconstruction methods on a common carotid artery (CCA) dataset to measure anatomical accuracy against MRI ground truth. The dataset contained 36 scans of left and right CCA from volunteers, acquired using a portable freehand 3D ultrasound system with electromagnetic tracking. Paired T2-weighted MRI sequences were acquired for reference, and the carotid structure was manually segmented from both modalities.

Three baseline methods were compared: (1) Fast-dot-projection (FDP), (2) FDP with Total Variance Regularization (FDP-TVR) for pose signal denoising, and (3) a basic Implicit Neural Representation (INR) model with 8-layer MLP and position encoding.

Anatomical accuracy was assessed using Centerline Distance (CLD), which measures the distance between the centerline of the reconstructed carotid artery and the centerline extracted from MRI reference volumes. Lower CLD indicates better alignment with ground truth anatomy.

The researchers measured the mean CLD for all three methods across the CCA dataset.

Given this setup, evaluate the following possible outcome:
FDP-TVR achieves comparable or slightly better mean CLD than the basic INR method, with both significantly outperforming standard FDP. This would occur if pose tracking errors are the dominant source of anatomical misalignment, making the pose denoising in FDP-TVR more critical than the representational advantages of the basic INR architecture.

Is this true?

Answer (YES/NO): NO